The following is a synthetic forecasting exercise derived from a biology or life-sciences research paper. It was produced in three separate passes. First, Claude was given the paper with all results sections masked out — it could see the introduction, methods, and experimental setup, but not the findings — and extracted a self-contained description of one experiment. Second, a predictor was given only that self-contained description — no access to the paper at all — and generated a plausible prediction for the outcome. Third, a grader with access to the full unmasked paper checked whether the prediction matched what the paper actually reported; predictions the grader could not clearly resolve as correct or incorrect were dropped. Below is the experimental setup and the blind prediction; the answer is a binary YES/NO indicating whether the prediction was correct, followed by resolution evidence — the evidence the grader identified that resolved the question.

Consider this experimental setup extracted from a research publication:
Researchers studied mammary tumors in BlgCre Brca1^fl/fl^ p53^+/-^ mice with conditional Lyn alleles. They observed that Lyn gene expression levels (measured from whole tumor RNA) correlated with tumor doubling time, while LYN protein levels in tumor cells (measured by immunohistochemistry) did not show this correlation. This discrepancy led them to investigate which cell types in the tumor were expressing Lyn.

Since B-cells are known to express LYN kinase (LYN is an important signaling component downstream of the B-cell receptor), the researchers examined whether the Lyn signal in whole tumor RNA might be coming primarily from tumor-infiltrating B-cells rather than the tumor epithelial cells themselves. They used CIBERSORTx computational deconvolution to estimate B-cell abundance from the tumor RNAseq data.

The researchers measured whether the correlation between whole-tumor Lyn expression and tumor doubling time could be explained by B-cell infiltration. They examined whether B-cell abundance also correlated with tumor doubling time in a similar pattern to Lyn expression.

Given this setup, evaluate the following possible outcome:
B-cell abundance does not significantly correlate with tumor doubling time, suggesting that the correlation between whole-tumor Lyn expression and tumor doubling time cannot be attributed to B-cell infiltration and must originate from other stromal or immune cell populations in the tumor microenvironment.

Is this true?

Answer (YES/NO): NO